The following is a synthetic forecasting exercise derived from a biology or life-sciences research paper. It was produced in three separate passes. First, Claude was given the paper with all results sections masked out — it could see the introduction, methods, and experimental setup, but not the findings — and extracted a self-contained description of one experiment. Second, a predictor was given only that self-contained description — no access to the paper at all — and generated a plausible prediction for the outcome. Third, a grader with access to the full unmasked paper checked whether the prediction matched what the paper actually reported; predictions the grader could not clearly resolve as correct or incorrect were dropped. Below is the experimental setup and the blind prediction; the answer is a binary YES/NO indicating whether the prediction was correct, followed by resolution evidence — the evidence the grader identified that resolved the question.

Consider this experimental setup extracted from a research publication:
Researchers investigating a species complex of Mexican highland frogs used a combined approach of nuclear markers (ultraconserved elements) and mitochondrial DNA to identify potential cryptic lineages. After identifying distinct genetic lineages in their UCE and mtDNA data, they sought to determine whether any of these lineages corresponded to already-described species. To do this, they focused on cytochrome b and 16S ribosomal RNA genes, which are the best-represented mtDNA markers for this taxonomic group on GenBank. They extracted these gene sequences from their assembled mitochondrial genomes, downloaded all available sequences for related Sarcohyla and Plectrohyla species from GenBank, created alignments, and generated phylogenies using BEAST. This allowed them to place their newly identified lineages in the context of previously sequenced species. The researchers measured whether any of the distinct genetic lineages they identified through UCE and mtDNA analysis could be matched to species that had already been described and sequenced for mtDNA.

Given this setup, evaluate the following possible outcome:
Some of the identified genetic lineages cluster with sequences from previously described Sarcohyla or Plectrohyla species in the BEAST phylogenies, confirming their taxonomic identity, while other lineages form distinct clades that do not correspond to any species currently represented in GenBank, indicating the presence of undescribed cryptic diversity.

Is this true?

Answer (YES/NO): YES